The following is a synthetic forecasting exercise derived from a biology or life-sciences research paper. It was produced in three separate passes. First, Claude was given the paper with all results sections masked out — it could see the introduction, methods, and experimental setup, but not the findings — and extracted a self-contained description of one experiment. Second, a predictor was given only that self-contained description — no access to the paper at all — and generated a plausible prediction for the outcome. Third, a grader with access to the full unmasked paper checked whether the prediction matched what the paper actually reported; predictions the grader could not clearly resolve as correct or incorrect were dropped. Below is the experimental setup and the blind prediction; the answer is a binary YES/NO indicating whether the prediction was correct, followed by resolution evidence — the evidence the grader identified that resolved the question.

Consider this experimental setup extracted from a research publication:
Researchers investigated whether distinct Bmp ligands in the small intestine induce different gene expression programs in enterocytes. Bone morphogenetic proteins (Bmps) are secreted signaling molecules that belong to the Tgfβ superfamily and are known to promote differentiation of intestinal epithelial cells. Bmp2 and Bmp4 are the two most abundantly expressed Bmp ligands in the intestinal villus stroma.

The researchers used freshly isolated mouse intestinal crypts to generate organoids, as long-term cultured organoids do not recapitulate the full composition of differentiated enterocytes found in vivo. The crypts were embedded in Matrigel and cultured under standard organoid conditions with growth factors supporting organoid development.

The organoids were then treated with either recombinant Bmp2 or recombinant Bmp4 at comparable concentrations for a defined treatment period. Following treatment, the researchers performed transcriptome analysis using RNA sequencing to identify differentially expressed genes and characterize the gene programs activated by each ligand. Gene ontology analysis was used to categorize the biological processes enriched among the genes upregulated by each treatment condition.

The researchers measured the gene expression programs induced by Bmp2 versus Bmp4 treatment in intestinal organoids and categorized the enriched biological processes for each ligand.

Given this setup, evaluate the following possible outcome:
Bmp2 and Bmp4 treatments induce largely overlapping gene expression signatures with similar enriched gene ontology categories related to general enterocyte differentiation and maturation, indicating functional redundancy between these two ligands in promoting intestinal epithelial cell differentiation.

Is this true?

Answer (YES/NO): NO